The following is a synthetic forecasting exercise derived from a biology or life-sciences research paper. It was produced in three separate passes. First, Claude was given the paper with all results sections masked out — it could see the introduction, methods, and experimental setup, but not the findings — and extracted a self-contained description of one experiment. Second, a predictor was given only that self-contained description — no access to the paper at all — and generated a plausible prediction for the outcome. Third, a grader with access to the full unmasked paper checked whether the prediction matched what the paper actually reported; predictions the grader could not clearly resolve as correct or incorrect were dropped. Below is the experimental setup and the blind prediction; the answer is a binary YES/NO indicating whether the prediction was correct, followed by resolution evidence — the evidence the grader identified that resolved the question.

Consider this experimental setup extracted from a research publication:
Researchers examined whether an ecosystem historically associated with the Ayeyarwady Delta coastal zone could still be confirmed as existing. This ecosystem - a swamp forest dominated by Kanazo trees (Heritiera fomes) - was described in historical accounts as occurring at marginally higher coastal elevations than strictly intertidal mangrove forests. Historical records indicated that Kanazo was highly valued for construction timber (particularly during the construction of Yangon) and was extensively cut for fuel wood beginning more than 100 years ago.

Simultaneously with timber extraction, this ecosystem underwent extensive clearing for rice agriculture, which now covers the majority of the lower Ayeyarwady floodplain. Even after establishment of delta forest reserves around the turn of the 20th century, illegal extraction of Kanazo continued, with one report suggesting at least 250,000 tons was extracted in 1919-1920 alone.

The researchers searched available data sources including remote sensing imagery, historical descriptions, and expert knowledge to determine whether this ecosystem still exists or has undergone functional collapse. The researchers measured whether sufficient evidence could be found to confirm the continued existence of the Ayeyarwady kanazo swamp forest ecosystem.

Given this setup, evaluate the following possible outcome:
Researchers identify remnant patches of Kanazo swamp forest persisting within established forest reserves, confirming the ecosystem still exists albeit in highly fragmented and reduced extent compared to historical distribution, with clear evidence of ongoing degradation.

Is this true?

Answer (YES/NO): NO